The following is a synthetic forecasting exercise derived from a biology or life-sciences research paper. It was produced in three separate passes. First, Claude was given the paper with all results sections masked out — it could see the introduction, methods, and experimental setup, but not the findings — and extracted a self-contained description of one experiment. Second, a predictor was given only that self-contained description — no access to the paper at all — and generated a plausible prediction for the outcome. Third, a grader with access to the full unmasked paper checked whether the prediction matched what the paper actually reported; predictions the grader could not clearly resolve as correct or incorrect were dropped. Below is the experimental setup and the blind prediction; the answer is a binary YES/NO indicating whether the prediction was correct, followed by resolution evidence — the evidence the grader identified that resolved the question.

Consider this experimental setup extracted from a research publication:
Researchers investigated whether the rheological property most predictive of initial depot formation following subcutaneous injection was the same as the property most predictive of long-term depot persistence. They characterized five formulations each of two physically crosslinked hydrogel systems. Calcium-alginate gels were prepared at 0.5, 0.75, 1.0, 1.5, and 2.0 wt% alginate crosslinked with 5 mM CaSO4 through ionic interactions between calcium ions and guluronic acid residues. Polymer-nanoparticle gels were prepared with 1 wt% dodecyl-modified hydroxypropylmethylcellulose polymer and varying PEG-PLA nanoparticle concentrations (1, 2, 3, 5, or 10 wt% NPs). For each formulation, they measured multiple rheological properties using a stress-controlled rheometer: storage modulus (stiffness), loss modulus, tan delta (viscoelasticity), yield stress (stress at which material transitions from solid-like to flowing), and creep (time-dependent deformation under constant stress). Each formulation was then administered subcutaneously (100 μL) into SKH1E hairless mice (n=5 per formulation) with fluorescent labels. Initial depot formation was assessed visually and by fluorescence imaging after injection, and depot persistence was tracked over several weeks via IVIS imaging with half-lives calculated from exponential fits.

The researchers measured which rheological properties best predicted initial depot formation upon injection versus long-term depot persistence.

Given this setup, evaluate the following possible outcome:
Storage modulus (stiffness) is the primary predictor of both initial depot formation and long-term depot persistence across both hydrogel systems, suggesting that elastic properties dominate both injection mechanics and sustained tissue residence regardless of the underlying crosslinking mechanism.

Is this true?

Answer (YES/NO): NO